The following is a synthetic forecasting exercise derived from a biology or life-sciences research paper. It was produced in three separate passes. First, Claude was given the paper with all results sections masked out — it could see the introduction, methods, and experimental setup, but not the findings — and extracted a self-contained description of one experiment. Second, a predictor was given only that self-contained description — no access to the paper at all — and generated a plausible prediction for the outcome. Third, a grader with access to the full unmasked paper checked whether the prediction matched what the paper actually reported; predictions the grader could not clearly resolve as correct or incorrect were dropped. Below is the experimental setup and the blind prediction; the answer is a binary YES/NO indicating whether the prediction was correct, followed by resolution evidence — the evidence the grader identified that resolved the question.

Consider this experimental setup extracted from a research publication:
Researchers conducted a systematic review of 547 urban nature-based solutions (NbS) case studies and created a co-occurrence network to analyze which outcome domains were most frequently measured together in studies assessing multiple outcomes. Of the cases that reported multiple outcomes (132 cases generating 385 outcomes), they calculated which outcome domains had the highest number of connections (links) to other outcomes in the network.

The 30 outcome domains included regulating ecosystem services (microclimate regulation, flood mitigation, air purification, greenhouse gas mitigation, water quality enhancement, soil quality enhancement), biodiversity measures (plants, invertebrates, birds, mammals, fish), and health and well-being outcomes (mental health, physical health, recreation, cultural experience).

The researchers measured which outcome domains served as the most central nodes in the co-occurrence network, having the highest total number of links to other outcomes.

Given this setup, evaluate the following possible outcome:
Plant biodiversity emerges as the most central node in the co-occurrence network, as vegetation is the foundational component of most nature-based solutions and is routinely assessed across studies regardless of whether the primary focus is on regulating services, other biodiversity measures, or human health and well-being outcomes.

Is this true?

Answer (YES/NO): NO